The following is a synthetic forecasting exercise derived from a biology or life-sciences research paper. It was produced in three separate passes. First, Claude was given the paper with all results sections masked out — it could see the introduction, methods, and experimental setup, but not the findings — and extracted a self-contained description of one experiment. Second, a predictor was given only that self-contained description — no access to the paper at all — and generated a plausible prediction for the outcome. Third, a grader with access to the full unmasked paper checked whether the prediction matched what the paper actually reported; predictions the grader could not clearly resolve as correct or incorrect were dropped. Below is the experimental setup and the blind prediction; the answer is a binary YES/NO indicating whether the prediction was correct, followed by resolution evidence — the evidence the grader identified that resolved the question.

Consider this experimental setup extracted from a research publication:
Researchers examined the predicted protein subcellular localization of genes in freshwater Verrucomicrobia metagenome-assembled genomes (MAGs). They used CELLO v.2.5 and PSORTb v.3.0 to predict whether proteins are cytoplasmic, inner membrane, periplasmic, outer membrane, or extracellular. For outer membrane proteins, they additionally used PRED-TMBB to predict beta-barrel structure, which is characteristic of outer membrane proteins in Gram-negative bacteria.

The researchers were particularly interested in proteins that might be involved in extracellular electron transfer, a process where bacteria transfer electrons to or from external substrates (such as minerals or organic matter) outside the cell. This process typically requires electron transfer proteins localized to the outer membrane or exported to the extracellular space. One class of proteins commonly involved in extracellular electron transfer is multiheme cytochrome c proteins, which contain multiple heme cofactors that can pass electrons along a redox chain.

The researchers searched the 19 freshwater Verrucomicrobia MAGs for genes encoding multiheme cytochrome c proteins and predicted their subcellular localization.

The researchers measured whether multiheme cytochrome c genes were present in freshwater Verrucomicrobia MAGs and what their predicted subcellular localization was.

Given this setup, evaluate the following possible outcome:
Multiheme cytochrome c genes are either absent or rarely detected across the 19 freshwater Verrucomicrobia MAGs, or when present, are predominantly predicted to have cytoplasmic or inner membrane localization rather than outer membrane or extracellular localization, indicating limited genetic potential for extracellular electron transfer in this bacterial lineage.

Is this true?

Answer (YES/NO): NO